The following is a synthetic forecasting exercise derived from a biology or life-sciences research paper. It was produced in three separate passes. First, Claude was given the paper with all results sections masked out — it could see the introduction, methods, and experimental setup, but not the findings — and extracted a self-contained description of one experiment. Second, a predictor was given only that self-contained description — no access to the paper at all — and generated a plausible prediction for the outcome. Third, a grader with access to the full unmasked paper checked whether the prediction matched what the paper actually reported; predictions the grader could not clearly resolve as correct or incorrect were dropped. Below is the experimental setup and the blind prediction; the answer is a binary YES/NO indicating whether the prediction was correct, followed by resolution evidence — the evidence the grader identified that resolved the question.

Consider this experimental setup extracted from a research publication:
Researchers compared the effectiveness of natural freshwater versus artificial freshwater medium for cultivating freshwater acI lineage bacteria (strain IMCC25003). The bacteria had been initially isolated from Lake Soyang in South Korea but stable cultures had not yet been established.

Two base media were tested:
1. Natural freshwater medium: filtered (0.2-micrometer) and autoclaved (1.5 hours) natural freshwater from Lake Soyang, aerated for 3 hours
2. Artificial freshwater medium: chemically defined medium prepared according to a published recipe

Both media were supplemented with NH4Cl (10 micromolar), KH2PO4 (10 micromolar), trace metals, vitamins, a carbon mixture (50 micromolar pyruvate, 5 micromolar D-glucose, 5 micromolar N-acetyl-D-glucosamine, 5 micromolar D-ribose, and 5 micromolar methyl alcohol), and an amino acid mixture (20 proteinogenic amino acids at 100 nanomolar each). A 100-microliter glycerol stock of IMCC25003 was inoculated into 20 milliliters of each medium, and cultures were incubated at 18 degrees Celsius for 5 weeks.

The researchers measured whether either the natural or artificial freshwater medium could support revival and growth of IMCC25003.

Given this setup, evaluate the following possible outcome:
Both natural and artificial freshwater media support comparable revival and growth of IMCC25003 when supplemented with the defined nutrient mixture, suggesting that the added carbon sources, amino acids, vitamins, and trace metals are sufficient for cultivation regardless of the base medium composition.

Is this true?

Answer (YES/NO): NO